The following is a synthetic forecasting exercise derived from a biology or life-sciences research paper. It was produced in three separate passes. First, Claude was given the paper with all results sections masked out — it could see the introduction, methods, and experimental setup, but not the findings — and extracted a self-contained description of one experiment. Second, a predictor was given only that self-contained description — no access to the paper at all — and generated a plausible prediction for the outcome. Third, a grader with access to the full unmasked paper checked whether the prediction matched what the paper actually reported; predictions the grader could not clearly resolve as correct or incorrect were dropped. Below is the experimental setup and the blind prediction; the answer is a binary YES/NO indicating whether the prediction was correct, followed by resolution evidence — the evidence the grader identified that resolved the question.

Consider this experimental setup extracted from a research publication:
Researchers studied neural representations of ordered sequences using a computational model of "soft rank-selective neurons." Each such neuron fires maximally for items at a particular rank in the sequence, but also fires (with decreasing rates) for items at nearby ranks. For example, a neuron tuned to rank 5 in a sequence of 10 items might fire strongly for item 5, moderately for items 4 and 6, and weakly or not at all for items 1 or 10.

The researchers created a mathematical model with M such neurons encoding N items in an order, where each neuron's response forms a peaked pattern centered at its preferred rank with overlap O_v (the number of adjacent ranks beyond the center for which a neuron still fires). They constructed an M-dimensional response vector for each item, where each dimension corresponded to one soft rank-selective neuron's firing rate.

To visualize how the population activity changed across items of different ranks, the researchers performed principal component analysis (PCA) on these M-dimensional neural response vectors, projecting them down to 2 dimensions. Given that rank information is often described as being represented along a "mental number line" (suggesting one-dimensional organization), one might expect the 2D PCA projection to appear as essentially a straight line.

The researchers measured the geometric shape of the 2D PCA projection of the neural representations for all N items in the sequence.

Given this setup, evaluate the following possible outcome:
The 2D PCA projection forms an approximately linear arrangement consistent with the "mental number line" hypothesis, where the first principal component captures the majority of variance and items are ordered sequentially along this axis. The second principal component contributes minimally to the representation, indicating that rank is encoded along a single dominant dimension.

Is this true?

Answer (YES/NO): NO